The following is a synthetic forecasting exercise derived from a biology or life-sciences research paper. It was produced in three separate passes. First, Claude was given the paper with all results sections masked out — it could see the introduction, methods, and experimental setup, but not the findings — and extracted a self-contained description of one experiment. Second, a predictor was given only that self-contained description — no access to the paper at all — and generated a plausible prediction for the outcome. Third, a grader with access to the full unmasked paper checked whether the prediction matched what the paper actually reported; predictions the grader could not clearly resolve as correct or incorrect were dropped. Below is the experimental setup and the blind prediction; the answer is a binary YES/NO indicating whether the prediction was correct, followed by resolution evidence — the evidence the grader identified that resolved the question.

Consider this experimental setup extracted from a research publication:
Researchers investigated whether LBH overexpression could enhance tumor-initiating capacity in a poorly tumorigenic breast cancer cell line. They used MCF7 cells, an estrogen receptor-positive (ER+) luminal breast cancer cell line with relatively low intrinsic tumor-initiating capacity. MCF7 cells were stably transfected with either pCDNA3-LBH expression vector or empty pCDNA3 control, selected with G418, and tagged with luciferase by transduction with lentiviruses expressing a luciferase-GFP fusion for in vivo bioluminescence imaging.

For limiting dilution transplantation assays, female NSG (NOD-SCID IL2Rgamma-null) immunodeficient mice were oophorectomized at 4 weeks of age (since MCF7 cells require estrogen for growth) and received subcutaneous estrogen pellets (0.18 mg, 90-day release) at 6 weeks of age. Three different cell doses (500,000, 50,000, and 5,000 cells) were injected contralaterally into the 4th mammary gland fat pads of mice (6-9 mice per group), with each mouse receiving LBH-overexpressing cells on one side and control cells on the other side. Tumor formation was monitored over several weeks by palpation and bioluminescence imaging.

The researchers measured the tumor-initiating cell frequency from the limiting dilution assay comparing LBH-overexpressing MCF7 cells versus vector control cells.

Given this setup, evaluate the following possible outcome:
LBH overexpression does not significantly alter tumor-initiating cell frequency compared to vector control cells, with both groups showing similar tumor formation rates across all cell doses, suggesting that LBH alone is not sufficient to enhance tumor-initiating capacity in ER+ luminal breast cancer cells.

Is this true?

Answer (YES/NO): NO